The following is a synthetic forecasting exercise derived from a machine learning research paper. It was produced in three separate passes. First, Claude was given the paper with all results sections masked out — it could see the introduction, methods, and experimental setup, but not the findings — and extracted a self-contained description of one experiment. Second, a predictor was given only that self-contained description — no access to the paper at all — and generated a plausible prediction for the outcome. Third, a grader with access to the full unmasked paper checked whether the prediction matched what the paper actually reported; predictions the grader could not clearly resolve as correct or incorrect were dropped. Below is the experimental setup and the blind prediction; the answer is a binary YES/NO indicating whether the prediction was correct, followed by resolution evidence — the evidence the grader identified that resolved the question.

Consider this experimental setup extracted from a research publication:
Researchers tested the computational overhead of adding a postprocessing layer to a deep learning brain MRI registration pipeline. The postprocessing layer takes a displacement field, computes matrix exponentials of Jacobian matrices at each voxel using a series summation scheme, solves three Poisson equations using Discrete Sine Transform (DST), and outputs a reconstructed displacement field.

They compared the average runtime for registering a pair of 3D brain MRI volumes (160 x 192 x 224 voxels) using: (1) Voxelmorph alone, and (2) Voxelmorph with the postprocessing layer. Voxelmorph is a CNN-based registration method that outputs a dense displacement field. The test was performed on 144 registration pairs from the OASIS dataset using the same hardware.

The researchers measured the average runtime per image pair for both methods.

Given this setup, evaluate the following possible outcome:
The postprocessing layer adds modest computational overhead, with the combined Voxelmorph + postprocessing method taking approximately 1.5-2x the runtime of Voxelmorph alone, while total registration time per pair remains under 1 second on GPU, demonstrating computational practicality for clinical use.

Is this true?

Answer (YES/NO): NO